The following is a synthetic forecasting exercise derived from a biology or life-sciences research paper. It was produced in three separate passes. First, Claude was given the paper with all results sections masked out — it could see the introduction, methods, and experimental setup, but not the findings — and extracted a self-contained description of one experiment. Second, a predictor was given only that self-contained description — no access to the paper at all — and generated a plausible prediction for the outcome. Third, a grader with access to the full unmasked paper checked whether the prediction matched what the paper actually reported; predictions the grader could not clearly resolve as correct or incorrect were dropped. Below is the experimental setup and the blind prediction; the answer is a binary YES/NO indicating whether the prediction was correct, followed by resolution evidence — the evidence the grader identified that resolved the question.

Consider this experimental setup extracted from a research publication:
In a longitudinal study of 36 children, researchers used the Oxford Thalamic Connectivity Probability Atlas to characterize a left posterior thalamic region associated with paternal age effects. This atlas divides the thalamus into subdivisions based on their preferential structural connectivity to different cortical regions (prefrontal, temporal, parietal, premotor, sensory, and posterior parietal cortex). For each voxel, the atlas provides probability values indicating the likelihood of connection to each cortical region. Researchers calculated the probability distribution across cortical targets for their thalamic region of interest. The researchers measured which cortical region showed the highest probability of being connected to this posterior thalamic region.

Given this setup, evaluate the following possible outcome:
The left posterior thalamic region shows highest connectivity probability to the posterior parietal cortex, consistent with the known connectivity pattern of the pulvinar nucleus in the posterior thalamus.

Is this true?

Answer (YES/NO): YES